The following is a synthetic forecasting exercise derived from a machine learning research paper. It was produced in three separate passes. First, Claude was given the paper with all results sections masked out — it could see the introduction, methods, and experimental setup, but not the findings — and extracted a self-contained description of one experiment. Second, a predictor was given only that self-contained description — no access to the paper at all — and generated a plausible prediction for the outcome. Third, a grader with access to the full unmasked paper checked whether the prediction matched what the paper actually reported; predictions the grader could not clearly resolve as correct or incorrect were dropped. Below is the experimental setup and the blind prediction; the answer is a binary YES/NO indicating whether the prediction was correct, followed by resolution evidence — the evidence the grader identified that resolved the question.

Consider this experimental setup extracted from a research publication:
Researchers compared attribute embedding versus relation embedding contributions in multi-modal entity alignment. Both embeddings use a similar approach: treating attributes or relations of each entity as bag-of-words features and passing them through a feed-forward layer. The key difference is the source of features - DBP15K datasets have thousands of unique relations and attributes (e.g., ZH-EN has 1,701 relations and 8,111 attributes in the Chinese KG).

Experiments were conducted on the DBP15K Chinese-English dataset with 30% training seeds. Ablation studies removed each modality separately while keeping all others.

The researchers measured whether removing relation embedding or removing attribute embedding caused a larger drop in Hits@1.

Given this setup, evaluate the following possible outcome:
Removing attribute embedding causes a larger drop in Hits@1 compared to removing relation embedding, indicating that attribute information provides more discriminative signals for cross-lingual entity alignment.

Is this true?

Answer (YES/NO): YES